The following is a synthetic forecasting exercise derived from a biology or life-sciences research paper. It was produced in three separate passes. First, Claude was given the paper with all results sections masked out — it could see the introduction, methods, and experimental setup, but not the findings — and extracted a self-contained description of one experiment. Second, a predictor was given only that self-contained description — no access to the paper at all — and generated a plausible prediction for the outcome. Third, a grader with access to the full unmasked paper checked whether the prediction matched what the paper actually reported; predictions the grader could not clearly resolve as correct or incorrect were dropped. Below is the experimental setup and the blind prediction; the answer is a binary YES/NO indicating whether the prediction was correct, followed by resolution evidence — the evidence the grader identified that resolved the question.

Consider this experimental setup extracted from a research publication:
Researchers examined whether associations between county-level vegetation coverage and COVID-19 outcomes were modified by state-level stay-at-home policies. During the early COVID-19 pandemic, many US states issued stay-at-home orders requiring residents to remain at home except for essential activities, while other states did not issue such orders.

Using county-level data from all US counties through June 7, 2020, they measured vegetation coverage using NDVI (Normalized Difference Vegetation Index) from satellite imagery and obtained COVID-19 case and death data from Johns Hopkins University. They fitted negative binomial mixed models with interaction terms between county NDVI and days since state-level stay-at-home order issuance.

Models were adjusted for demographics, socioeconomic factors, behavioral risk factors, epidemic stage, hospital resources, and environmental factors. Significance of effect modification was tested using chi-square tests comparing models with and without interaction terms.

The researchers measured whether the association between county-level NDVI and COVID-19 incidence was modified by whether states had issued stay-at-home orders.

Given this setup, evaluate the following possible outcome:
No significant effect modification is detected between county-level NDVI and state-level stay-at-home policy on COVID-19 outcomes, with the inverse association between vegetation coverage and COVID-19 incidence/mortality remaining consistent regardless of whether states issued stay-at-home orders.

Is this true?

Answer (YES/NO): NO